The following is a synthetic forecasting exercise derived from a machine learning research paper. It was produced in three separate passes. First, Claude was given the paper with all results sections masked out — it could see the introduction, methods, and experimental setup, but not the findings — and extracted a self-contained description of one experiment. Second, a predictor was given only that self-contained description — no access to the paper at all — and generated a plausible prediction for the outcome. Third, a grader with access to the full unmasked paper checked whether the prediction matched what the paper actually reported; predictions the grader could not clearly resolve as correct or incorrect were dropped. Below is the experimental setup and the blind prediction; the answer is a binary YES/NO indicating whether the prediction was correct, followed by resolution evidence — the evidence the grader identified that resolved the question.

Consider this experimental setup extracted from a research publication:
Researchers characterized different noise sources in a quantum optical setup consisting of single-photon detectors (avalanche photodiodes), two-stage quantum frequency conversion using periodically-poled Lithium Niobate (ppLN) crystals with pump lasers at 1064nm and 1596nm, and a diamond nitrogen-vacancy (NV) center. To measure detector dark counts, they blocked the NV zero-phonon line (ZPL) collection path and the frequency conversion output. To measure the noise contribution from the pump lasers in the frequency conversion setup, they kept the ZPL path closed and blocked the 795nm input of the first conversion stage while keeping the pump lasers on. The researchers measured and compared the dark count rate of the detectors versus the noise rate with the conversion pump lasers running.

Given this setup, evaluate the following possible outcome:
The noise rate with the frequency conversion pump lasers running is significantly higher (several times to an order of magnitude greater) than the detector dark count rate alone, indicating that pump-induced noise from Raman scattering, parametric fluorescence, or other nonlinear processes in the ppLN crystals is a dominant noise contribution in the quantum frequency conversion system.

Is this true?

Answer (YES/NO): NO